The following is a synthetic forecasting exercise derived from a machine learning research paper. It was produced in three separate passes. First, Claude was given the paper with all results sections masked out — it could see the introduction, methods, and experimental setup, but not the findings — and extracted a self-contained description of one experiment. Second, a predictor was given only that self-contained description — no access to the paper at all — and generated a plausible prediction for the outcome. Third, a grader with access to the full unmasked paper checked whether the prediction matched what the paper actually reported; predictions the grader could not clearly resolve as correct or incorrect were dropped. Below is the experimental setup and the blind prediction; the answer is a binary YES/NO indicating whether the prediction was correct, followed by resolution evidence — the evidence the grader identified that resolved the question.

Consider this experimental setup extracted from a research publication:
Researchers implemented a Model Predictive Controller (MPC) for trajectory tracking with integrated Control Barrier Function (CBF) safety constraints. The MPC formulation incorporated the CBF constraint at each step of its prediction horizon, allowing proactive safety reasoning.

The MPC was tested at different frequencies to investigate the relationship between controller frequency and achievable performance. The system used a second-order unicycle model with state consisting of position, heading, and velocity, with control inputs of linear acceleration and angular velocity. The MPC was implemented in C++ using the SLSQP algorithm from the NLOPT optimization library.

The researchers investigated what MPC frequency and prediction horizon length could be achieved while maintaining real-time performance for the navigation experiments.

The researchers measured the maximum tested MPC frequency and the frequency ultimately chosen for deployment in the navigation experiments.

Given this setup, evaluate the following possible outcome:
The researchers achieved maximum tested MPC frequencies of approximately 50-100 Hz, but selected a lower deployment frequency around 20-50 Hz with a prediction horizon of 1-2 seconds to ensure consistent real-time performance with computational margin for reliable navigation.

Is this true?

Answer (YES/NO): NO